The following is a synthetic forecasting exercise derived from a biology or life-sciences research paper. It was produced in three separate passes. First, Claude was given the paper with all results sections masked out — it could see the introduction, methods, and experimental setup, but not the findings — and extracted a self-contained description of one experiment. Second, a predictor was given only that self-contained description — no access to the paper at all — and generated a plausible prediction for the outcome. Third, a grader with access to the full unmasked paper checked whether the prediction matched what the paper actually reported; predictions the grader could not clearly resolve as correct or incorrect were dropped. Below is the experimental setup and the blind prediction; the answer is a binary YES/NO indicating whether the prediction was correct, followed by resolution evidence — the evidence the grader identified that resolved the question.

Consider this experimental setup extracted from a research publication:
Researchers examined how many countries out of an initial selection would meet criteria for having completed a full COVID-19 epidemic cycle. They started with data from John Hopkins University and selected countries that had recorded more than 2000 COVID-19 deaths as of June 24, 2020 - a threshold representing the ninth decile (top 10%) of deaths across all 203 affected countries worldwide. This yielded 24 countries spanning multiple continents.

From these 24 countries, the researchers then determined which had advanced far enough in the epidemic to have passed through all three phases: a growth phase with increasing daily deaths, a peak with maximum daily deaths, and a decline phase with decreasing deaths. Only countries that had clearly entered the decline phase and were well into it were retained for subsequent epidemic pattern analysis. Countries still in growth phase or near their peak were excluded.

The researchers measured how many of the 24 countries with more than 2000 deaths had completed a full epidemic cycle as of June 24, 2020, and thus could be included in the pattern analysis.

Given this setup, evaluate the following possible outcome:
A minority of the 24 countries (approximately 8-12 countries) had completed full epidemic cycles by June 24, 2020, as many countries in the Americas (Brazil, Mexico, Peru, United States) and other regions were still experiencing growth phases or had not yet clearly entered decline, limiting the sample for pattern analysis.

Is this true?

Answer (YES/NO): NO